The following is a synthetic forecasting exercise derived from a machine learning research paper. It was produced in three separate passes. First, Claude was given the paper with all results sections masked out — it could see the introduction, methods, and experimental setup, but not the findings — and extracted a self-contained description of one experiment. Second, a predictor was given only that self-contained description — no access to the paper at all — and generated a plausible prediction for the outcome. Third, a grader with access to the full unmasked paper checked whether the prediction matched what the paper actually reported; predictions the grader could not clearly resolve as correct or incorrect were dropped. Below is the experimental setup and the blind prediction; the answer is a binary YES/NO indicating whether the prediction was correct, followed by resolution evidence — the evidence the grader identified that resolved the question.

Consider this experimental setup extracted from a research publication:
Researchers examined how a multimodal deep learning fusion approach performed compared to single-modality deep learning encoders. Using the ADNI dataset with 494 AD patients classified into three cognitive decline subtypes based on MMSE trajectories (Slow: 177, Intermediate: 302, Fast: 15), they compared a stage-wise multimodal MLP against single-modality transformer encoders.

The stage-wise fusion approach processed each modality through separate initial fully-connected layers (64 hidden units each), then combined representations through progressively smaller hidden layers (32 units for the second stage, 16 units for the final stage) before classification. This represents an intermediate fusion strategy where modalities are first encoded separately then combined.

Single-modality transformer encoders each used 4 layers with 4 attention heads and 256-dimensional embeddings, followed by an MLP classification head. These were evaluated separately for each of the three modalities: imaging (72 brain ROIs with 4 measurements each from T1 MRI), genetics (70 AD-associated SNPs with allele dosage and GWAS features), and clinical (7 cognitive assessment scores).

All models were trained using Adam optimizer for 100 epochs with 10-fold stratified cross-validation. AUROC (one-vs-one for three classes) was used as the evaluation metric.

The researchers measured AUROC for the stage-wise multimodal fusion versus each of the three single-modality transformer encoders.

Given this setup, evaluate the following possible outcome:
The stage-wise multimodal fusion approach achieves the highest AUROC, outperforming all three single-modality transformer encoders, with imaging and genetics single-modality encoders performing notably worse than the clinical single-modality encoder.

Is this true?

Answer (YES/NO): NO